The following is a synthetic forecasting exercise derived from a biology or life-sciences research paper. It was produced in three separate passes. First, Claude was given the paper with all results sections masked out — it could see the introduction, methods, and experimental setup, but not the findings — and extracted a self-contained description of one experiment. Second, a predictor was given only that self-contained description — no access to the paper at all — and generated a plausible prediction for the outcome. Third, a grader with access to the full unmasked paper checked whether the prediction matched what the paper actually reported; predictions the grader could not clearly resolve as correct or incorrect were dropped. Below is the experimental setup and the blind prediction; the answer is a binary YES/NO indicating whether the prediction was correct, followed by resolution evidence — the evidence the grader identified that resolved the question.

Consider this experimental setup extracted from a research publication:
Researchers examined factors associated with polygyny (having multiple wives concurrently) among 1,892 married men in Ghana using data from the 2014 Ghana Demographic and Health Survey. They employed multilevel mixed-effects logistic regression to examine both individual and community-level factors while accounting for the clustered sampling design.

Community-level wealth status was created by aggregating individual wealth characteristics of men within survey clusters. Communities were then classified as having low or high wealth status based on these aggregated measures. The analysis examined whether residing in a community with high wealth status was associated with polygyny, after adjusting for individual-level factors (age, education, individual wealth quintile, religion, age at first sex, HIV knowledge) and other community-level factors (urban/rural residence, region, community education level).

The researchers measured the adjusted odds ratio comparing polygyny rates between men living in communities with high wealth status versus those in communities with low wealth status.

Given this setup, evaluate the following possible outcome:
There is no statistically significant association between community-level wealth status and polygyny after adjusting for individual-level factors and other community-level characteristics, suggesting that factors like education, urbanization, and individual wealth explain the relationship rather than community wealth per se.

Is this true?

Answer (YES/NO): NO